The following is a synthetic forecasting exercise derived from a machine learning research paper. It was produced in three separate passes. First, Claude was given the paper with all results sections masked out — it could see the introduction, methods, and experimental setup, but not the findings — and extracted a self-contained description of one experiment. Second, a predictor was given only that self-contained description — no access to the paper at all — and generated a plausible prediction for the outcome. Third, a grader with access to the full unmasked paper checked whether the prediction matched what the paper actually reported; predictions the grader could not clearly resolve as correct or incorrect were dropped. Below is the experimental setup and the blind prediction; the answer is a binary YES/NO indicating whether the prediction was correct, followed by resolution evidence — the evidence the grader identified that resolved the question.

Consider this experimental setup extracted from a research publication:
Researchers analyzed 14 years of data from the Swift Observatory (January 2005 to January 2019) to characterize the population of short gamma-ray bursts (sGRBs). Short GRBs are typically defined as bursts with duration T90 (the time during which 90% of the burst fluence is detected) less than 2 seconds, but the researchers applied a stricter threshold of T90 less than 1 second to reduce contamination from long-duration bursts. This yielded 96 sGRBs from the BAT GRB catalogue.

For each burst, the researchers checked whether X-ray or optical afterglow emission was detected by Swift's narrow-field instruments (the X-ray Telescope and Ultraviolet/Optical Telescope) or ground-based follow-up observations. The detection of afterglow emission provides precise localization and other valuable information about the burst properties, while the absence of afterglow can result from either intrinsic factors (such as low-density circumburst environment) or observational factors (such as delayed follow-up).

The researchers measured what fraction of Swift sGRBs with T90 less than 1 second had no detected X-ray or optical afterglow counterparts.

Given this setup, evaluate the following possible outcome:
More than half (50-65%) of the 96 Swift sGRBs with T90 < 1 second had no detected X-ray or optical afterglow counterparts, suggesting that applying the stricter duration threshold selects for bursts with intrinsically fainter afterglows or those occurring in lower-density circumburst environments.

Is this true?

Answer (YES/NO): NO